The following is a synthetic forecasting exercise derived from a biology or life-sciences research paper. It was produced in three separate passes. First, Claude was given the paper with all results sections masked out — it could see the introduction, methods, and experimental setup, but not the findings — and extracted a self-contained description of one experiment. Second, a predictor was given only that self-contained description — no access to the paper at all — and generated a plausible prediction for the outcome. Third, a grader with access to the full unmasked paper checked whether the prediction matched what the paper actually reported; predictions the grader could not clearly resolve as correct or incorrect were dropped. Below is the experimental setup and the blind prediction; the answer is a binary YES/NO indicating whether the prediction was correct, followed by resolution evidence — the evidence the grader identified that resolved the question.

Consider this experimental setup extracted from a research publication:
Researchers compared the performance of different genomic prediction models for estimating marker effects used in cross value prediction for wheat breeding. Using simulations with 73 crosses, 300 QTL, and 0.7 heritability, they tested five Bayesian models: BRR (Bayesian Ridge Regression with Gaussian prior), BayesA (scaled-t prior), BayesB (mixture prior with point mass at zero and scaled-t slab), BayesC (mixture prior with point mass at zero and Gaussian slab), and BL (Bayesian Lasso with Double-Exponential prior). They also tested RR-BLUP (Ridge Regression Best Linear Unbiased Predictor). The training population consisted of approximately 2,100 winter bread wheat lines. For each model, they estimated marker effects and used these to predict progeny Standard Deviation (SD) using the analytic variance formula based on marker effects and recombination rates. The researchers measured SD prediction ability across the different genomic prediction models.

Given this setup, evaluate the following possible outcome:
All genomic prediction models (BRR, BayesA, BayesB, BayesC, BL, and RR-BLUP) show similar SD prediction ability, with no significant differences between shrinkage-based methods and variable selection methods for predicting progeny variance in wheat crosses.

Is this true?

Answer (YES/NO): YES